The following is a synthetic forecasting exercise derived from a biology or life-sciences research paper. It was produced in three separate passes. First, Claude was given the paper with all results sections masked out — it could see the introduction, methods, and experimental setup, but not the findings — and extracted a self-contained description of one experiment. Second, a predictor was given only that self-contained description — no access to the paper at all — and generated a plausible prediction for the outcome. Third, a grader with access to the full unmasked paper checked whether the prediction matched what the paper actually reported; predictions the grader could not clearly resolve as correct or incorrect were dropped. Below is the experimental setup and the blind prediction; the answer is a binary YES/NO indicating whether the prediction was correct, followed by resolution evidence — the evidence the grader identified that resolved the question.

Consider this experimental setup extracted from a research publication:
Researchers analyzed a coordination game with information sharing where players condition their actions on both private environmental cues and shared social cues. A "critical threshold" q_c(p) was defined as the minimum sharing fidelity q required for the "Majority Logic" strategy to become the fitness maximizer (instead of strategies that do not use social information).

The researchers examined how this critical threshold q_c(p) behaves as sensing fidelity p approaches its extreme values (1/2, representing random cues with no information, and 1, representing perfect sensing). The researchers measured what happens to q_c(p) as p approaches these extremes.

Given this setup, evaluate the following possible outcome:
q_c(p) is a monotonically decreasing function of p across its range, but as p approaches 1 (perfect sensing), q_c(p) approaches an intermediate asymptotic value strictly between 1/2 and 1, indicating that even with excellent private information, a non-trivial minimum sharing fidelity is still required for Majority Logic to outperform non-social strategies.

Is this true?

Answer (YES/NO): NO